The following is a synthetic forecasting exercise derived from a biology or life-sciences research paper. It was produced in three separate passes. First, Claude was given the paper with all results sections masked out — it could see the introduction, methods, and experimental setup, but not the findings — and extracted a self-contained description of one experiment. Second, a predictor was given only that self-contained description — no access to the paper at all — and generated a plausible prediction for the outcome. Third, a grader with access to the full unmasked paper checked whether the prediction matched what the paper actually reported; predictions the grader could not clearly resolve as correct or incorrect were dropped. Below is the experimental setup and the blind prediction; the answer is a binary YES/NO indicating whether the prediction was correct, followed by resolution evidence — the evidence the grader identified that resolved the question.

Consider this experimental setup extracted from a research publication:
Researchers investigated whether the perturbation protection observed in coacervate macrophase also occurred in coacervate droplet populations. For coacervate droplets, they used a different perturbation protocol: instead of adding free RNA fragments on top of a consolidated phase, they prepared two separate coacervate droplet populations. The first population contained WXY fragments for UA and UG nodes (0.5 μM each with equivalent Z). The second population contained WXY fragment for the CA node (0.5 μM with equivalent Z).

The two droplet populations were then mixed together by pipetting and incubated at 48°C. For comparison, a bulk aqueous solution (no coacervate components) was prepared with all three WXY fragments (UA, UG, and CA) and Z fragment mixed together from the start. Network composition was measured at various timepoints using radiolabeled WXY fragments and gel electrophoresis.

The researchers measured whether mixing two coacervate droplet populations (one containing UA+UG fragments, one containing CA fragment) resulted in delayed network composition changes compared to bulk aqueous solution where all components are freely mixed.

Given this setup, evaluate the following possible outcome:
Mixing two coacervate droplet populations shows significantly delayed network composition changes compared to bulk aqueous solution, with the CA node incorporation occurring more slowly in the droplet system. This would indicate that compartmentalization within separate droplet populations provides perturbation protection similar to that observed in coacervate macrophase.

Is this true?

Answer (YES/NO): YES